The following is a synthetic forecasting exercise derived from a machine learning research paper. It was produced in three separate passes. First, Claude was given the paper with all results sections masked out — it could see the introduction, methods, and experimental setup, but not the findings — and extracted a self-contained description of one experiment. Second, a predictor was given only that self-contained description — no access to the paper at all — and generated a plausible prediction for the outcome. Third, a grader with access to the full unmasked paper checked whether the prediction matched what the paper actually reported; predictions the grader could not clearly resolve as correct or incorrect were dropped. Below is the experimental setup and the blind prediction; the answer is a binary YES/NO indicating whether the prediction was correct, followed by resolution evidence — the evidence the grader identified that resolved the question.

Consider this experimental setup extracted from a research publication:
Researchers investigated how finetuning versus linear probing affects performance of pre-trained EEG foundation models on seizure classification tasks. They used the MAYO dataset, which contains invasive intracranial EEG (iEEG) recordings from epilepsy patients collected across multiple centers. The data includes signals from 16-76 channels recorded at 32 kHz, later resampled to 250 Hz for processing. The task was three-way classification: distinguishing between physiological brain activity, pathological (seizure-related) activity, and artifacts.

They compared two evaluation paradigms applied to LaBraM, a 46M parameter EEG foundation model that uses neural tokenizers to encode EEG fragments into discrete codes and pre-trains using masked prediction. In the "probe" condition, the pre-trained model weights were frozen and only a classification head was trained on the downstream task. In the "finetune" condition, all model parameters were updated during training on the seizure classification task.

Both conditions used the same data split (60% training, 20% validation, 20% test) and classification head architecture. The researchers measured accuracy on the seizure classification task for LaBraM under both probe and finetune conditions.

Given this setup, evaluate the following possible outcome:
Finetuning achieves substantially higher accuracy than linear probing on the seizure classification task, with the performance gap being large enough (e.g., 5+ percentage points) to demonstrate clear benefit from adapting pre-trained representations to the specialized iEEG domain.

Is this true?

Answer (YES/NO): YES